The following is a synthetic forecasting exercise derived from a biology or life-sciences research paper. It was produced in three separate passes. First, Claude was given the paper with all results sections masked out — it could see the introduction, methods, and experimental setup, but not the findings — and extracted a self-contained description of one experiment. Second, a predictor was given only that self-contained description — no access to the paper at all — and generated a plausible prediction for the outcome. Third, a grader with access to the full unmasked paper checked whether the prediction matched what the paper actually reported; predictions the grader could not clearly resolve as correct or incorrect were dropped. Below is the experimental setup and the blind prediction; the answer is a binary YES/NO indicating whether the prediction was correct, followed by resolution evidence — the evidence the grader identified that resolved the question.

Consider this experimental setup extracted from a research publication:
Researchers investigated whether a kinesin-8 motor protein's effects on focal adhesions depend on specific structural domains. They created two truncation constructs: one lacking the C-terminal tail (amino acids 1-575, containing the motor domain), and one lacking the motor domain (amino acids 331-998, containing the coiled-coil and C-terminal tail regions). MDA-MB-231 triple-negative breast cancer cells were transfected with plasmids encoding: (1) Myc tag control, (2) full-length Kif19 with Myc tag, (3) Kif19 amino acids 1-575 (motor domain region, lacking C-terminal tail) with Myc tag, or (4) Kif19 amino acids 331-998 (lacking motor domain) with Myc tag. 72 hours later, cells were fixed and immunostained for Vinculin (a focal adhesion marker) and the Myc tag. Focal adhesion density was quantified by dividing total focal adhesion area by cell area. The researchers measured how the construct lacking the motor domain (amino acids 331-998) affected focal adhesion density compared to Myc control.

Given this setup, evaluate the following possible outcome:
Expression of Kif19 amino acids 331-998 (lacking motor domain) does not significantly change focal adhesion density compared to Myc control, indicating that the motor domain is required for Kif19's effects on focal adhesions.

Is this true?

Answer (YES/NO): YES